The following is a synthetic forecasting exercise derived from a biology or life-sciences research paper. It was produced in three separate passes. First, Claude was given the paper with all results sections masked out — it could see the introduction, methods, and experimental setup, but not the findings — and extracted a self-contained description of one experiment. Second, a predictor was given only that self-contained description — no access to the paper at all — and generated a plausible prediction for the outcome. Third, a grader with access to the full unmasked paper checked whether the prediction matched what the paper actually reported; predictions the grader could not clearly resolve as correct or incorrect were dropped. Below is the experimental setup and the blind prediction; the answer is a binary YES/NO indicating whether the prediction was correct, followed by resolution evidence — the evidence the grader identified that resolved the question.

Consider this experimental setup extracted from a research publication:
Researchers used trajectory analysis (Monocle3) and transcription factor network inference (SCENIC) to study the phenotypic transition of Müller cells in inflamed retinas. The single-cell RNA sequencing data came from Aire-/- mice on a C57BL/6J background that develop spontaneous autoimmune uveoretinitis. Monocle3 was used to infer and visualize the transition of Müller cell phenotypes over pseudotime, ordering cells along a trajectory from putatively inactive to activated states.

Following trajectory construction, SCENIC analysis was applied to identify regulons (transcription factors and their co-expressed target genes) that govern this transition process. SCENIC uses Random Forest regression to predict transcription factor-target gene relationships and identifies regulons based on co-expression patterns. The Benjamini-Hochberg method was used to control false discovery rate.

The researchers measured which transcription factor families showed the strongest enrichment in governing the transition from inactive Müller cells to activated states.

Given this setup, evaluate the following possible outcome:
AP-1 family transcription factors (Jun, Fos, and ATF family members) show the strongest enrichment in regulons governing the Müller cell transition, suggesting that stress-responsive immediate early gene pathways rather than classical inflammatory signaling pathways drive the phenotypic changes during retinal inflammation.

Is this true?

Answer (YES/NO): NO